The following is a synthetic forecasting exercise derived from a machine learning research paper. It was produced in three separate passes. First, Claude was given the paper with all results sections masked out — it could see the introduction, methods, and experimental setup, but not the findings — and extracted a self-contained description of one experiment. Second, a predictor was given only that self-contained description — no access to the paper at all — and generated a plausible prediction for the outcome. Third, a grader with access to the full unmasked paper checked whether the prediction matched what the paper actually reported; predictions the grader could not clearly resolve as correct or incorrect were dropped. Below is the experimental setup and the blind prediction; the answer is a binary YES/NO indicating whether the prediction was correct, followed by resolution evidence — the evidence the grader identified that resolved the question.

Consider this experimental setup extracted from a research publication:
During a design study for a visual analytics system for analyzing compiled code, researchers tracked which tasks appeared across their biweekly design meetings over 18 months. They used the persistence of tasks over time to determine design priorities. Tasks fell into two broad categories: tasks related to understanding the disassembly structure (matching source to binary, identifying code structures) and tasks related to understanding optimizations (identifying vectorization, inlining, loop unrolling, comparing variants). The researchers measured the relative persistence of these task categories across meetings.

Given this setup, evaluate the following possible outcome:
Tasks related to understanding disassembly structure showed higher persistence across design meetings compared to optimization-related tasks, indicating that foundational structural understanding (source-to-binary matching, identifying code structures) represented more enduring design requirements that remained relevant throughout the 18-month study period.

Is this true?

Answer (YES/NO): YES